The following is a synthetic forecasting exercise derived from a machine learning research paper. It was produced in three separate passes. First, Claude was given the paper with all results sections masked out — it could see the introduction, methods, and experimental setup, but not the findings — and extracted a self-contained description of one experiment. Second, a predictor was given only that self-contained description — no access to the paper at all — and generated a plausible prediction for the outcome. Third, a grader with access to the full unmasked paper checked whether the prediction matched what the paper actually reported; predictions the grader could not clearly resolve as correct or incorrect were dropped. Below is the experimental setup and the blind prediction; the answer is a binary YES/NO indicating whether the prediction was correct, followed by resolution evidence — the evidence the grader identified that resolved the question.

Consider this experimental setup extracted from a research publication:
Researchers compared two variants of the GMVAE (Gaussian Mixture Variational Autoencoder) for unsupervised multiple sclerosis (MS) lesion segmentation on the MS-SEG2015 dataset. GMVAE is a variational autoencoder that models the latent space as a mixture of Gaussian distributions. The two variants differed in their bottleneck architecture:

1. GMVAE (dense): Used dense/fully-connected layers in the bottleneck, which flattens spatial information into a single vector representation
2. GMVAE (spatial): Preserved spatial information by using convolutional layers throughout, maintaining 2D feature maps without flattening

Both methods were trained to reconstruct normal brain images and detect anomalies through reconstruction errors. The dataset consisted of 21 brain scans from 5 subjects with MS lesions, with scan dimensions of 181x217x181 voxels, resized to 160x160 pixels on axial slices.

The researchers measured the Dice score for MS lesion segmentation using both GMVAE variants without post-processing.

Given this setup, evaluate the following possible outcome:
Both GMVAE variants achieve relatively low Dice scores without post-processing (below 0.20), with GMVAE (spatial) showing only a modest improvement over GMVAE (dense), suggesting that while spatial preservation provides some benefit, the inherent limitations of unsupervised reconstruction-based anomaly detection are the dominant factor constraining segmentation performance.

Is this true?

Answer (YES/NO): NO